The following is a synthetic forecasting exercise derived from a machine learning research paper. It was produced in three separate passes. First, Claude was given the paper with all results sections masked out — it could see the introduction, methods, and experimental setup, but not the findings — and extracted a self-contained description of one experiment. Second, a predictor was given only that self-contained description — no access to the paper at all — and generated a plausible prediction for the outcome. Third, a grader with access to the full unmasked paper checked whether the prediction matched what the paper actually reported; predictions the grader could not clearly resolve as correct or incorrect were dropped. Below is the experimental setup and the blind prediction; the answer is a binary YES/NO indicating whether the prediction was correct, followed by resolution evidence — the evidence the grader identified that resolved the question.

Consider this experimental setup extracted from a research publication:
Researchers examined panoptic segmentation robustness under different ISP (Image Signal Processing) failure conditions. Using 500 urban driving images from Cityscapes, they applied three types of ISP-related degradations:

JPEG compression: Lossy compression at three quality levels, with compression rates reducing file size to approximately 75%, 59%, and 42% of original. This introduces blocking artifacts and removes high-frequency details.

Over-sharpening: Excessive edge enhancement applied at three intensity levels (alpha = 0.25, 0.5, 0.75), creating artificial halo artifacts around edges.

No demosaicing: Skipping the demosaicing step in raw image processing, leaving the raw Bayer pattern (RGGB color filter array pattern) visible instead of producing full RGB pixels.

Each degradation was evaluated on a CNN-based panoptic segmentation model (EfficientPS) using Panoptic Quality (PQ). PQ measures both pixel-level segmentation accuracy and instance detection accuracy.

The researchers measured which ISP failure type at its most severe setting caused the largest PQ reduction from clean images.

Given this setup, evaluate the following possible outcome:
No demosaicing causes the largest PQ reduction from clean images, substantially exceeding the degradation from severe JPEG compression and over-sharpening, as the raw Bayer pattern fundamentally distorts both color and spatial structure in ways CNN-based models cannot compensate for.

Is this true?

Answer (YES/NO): NO